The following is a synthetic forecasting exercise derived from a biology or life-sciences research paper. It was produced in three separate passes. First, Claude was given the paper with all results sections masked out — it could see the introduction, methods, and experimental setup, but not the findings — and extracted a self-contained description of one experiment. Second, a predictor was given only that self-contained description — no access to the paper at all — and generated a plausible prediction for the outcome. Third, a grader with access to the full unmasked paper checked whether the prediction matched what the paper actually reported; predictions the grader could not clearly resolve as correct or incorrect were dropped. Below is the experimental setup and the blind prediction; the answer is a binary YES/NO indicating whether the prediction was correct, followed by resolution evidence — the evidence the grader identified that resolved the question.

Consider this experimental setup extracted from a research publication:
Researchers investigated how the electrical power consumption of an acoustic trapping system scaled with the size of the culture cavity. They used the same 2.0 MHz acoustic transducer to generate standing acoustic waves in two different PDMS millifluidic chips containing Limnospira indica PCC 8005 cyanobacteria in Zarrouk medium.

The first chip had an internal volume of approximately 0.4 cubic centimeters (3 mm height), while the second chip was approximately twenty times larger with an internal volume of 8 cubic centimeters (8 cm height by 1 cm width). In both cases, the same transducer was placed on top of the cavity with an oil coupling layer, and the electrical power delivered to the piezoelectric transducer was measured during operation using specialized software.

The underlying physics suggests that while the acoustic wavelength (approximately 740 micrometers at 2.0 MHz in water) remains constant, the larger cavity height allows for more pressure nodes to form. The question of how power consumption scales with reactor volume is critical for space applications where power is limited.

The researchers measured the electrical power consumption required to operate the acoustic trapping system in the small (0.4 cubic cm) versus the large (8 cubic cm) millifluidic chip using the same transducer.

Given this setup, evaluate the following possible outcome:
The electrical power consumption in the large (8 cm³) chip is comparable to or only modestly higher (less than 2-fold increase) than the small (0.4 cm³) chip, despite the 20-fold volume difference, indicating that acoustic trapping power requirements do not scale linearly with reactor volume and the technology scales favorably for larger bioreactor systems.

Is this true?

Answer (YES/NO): YES